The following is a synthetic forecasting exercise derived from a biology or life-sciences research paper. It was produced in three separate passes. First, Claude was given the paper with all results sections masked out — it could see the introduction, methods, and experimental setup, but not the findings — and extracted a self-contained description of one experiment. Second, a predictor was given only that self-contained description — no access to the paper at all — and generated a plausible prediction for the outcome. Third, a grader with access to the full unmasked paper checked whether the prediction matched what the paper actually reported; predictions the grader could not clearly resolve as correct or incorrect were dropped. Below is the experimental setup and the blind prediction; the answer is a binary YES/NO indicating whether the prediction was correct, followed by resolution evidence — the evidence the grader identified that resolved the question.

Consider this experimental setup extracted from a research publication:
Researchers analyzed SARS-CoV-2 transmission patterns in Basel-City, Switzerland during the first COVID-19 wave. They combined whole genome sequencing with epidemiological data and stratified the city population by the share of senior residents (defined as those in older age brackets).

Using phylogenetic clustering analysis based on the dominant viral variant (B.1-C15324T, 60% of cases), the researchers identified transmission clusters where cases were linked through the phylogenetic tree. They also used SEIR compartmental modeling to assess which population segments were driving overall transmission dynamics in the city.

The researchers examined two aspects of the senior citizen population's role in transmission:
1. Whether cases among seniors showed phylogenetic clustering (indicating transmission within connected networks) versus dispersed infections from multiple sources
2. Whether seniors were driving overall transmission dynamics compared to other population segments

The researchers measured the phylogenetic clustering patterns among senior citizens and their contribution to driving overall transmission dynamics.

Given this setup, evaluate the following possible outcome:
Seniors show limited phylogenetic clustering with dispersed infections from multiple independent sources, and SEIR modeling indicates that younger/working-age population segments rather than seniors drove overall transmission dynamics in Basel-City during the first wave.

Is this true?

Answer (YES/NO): NO